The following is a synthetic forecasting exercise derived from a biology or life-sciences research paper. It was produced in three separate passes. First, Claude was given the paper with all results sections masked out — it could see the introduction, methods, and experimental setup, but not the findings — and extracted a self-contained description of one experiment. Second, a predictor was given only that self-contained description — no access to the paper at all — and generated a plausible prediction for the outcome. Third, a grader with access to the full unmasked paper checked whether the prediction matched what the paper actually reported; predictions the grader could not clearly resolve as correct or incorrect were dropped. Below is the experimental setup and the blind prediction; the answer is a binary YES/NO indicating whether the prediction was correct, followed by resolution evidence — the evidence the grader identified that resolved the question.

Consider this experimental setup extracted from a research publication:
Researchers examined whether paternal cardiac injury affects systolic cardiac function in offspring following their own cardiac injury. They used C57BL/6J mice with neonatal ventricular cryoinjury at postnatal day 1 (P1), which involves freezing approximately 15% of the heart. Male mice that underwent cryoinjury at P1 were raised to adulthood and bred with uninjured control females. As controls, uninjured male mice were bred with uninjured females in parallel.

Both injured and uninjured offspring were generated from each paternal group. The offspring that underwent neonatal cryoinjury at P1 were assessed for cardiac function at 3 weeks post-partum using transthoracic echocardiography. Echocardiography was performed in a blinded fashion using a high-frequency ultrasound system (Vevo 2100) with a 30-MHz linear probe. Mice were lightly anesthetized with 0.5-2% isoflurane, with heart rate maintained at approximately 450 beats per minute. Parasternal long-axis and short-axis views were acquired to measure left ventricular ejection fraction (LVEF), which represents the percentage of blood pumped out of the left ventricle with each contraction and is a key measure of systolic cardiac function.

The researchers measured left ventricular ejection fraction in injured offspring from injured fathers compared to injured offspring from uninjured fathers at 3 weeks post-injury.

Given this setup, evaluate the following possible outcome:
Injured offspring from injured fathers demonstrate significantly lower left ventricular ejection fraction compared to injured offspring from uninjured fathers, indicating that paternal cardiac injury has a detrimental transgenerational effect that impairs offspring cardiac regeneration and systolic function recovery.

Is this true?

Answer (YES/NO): NO